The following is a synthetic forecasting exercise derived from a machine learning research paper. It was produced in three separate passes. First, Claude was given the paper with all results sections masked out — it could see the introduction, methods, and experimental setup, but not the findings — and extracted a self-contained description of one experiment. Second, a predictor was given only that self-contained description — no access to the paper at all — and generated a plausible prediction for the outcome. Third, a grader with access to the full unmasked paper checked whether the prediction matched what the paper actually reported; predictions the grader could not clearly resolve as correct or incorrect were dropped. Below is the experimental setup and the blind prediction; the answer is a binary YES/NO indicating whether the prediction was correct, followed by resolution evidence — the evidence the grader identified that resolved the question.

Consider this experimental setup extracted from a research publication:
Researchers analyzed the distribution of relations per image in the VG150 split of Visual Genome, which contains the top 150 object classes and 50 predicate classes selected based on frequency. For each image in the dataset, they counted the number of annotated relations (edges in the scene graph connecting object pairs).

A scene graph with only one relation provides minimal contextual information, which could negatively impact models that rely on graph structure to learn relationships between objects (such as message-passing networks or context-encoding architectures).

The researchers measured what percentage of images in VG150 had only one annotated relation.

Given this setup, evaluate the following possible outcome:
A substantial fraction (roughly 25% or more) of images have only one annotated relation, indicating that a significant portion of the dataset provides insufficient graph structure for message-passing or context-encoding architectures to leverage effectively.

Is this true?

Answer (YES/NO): YES